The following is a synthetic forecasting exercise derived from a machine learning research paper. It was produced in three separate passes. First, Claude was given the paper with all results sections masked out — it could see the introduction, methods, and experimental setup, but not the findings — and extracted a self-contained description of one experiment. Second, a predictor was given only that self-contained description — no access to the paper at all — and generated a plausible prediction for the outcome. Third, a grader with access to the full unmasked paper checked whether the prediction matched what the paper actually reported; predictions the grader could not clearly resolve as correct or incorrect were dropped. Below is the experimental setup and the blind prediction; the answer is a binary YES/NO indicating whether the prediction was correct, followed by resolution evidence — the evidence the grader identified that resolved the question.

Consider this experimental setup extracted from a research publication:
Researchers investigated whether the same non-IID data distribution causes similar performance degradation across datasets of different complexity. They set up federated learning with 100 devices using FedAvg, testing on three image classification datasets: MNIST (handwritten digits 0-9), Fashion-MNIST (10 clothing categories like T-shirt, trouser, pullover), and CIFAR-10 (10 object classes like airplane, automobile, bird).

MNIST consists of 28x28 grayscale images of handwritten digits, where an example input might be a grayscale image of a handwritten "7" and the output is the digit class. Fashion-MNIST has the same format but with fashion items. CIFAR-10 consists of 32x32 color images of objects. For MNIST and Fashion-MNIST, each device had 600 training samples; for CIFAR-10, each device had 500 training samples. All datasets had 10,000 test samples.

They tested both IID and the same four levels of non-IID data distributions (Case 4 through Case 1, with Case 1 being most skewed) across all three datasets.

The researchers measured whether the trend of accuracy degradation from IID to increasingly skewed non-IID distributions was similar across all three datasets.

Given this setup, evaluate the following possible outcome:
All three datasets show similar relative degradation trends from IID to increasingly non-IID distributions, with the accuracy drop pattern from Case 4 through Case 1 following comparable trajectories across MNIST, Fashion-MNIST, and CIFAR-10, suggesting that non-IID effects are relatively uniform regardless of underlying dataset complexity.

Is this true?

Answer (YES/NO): YES